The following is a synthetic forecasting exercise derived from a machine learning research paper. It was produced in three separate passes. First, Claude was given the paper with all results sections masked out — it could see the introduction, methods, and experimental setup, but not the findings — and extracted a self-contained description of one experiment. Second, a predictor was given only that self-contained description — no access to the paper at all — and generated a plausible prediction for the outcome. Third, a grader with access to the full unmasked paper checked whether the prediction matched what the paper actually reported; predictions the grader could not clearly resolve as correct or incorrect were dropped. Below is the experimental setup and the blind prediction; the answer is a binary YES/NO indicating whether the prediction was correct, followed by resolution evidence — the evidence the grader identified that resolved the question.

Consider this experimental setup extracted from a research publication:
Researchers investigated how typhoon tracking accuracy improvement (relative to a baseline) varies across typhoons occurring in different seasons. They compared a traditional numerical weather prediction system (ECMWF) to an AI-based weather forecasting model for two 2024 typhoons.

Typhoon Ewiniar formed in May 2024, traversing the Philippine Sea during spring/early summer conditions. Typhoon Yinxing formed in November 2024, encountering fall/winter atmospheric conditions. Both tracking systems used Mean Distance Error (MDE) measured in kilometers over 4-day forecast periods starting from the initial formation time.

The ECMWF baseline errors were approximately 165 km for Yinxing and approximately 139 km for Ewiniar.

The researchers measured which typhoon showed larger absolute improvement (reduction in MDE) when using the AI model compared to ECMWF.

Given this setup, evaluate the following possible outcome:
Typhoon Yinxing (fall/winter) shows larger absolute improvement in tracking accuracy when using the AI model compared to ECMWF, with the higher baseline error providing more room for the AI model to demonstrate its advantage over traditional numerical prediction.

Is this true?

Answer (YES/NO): YES